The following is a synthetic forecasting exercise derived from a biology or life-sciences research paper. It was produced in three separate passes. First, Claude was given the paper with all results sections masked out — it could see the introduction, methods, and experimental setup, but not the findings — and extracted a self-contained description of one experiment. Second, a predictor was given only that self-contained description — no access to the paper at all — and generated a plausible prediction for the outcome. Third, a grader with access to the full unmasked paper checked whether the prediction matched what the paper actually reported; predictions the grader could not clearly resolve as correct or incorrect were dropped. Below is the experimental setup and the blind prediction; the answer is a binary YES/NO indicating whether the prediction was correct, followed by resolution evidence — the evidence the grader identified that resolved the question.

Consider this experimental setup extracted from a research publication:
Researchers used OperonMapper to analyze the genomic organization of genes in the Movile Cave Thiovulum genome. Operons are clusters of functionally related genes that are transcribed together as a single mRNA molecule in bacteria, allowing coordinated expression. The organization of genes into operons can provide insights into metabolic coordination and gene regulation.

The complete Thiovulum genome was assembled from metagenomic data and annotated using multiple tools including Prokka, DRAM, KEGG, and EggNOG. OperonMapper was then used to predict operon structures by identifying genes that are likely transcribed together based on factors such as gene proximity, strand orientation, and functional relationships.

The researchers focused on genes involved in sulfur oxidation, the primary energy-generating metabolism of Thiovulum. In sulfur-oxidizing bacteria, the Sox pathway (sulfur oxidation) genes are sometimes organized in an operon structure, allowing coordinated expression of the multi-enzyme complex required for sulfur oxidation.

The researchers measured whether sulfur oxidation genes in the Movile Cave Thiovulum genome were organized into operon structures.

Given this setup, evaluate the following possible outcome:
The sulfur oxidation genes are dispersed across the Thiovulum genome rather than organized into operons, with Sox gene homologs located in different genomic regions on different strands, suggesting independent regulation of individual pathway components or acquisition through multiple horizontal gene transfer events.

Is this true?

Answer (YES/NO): NO